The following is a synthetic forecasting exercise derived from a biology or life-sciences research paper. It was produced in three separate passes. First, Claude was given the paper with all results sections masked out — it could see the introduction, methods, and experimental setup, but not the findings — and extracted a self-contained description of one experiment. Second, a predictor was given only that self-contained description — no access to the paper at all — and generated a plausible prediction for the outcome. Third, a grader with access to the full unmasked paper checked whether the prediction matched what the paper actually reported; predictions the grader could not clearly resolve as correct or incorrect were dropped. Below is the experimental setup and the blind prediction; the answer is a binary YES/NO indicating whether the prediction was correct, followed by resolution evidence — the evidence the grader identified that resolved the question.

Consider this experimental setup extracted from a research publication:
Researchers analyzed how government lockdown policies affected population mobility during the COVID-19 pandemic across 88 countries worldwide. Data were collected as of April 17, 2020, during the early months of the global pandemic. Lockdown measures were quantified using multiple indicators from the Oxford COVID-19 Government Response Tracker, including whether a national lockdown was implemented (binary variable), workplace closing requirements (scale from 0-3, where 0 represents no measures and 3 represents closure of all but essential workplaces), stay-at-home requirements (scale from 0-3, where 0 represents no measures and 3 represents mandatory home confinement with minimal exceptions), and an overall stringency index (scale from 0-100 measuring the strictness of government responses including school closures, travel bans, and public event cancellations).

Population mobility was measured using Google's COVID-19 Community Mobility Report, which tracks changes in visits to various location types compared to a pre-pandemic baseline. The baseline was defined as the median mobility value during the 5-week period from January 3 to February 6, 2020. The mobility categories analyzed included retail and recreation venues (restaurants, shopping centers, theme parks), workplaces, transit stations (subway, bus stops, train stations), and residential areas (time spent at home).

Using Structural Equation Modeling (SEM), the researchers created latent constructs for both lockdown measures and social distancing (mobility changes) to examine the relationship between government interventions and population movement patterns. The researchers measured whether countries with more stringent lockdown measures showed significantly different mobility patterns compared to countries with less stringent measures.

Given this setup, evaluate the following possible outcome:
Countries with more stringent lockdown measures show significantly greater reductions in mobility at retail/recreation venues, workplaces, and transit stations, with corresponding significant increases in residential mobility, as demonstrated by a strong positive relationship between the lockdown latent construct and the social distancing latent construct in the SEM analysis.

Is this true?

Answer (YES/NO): NO